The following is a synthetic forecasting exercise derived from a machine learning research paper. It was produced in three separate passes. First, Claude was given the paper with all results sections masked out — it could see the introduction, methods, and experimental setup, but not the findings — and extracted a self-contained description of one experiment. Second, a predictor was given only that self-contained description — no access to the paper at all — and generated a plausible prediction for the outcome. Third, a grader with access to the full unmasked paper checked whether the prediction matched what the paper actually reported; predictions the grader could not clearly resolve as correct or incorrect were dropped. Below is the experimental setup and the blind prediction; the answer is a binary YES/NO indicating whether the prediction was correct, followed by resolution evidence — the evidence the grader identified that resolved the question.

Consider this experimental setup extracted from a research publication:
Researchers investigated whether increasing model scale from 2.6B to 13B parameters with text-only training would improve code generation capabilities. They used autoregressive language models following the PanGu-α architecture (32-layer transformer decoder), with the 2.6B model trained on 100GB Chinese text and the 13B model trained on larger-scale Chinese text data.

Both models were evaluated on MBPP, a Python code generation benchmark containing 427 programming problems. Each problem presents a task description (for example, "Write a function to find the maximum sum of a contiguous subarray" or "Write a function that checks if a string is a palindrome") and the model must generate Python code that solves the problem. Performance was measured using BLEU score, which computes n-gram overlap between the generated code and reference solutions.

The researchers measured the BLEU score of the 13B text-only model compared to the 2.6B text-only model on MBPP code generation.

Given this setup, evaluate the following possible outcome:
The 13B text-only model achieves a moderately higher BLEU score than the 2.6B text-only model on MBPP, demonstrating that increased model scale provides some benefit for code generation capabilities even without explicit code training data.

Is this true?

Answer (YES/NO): YES